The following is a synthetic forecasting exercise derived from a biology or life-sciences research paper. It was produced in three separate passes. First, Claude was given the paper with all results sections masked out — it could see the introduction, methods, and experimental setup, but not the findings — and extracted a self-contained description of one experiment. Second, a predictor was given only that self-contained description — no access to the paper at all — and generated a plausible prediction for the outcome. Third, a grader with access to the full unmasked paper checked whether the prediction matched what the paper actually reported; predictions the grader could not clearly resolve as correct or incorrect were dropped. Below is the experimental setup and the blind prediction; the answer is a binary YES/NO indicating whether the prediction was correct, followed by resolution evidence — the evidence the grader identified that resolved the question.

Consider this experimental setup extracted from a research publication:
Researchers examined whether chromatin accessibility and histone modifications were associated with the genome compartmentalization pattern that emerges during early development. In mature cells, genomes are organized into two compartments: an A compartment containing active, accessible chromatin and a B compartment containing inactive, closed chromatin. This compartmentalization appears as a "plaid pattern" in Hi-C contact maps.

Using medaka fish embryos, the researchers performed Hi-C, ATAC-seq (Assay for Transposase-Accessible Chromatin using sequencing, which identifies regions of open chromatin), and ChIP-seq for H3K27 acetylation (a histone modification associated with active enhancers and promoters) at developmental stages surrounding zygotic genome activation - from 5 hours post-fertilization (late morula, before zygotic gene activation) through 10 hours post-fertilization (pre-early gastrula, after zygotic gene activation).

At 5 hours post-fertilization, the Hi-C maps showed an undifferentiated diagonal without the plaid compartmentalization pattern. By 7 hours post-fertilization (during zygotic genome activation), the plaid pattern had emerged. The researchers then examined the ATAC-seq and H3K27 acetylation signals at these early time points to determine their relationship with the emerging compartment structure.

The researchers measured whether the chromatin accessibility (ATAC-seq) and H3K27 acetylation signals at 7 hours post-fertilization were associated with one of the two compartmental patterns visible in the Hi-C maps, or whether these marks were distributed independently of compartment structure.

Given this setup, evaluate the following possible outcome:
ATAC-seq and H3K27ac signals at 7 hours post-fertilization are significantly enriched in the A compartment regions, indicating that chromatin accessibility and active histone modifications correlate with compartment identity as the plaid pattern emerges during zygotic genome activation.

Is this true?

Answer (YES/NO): YES